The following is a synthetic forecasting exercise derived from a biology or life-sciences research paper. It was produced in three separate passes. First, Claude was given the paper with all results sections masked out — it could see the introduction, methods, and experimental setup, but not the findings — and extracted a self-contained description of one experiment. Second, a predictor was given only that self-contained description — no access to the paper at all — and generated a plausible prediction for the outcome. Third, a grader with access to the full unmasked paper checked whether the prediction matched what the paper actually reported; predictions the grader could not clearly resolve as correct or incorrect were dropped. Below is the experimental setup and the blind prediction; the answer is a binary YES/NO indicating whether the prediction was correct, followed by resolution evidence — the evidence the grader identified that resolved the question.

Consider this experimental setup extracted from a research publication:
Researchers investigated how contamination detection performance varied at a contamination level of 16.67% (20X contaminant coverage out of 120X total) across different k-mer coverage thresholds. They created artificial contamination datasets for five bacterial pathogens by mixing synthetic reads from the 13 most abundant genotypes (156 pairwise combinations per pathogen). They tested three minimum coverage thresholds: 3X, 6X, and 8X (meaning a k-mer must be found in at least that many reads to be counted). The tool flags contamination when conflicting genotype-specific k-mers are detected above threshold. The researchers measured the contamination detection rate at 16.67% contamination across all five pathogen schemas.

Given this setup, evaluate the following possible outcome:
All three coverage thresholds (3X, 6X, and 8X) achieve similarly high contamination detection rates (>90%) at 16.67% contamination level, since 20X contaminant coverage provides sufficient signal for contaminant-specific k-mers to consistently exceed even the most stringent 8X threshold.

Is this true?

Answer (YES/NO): YES